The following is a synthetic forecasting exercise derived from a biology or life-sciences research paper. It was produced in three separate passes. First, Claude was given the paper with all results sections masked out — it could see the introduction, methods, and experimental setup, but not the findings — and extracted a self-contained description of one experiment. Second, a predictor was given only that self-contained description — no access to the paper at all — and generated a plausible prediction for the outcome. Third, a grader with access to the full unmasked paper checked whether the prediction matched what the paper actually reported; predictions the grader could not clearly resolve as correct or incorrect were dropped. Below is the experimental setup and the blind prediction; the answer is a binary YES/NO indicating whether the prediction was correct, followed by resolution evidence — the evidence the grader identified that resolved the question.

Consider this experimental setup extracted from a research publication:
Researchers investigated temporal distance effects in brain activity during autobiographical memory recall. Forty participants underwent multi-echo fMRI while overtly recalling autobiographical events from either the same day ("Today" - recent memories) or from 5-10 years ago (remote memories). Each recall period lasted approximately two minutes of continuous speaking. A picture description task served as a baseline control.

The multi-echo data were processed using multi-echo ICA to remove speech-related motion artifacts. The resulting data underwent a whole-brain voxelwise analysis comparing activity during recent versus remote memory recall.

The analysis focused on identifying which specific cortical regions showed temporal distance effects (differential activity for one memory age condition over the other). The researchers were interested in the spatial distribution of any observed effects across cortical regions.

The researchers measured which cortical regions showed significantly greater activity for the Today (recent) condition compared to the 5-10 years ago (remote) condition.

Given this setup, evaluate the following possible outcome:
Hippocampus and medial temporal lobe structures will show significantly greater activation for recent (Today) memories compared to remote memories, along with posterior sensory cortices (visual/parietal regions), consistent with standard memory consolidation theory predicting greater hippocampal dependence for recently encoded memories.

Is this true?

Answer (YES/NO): NO